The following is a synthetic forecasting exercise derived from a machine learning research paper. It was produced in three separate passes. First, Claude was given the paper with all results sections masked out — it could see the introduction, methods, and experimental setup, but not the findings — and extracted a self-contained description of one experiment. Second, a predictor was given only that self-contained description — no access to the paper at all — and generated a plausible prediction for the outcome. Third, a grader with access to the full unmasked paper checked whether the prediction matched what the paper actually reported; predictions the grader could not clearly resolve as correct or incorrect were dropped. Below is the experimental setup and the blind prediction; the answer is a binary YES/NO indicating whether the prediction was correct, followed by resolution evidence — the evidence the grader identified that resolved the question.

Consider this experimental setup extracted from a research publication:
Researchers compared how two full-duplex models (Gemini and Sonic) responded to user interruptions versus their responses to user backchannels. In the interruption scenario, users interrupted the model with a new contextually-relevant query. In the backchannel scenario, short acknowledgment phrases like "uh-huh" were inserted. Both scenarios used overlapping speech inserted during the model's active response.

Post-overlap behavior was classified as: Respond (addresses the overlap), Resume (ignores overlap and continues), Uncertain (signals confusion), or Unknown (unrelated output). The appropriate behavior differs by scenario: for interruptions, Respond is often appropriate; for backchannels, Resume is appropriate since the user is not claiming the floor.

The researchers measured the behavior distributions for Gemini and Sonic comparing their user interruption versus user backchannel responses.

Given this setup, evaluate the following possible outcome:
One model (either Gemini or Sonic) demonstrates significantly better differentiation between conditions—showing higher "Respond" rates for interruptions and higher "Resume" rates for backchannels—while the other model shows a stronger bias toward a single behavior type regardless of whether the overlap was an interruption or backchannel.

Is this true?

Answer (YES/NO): NO